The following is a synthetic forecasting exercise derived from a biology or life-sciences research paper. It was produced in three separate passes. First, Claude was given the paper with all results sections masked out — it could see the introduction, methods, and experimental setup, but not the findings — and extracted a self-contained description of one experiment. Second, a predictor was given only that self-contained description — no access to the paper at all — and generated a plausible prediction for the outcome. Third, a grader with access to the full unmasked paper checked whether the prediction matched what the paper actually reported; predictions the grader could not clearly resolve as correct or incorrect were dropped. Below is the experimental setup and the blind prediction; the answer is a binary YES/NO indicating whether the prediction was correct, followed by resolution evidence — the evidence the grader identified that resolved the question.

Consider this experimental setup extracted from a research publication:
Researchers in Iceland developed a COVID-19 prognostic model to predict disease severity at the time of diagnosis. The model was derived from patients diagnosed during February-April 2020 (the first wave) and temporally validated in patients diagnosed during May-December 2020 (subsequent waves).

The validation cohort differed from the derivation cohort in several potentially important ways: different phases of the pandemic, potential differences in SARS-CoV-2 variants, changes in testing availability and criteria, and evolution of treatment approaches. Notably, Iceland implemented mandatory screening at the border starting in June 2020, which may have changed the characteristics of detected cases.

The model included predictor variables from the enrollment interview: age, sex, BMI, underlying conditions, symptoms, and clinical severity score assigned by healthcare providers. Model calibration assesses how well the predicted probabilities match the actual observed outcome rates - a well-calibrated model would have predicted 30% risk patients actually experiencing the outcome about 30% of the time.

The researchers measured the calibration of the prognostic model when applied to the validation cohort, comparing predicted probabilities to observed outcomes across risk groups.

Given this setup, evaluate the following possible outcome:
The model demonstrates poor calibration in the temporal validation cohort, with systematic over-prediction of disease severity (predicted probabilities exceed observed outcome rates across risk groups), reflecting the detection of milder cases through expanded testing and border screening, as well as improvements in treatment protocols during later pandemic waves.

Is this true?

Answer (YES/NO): NO